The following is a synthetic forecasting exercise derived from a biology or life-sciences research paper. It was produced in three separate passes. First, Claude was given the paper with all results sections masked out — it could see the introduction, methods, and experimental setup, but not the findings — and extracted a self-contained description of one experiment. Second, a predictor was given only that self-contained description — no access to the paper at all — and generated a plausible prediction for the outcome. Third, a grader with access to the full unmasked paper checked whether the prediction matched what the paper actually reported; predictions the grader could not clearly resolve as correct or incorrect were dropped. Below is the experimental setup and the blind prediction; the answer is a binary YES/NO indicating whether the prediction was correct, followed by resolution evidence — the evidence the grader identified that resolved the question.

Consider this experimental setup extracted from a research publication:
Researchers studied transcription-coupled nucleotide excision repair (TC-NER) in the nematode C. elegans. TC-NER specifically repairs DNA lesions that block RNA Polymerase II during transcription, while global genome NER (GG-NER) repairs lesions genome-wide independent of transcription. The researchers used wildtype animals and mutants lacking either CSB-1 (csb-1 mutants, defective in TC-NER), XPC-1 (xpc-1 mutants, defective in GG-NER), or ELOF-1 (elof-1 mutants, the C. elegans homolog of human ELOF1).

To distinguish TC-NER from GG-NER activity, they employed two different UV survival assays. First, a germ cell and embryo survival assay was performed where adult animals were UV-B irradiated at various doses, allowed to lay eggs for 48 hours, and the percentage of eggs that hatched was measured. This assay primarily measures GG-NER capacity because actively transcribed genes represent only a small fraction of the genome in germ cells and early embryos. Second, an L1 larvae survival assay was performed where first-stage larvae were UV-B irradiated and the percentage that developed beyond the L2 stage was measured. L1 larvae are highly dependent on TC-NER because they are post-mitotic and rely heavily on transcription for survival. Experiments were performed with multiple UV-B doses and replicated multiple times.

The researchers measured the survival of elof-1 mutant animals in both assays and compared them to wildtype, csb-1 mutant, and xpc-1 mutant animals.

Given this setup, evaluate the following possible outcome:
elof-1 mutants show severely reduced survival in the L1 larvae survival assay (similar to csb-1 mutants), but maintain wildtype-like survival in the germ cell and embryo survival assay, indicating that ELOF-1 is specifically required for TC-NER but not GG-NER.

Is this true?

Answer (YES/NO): YES